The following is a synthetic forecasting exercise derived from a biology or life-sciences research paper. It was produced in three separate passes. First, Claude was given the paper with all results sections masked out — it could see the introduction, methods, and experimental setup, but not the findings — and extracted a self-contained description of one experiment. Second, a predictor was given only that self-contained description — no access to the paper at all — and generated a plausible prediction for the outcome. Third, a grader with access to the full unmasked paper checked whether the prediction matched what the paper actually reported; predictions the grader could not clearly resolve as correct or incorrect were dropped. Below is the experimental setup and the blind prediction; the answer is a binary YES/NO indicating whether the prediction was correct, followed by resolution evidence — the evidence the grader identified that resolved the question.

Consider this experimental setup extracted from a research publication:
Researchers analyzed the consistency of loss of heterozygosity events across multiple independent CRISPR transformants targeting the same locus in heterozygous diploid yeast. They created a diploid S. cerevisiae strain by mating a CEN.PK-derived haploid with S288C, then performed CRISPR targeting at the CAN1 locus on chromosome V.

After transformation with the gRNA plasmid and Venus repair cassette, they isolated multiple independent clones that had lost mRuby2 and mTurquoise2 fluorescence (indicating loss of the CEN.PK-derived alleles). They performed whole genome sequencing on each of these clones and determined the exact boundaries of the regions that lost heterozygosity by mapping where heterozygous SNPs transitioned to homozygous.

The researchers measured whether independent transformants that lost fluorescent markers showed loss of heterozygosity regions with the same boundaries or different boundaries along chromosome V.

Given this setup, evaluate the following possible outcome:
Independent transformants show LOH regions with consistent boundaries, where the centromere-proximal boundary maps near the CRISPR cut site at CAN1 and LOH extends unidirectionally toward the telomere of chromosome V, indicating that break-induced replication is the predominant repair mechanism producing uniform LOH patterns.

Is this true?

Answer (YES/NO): NO